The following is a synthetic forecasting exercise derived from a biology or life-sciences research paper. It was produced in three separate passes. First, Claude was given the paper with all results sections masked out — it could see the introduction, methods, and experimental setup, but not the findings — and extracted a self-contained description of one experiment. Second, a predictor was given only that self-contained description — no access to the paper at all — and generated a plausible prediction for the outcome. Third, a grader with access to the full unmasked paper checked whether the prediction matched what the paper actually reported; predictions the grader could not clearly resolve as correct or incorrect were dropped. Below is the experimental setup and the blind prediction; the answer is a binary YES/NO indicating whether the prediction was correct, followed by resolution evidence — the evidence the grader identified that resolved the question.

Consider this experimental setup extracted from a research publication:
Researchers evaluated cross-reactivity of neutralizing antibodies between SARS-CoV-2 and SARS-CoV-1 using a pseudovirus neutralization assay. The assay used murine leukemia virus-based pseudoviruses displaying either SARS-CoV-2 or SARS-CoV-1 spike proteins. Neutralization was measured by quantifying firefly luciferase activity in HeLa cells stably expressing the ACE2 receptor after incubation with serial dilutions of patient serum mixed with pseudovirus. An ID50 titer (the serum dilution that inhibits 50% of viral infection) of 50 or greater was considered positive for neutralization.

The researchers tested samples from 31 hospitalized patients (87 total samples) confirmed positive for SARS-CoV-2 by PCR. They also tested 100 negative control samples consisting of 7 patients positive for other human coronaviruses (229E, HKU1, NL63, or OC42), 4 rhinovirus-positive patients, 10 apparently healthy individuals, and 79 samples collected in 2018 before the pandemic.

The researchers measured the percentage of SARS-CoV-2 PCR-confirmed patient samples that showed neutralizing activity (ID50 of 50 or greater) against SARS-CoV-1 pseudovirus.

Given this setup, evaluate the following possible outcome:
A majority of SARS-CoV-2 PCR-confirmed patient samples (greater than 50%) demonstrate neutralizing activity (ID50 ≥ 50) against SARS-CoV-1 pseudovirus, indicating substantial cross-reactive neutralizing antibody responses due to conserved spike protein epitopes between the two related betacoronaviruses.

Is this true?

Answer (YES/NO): YES